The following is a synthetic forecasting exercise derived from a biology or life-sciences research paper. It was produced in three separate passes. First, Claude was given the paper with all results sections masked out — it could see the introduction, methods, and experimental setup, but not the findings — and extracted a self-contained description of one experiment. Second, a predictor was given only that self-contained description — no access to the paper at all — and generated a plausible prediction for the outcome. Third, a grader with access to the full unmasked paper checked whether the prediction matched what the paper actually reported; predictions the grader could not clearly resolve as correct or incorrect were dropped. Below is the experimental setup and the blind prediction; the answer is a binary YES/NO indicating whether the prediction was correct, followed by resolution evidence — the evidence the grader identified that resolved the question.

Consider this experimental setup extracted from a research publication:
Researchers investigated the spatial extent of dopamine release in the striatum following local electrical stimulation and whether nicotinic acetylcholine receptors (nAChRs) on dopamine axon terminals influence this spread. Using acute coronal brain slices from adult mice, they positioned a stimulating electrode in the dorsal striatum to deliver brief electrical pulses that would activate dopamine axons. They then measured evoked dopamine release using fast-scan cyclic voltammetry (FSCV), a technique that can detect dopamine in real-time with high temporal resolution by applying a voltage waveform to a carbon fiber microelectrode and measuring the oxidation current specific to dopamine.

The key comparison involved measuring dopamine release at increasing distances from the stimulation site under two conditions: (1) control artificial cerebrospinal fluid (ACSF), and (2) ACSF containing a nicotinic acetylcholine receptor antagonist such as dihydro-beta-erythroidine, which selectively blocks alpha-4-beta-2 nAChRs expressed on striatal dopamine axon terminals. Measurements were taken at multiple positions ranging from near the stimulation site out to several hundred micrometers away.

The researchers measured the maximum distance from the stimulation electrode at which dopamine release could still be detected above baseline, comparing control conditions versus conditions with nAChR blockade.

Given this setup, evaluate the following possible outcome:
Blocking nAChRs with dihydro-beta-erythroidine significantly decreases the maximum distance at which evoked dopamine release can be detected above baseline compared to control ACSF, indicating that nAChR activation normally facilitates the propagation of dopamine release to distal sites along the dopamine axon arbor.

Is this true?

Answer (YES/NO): YES